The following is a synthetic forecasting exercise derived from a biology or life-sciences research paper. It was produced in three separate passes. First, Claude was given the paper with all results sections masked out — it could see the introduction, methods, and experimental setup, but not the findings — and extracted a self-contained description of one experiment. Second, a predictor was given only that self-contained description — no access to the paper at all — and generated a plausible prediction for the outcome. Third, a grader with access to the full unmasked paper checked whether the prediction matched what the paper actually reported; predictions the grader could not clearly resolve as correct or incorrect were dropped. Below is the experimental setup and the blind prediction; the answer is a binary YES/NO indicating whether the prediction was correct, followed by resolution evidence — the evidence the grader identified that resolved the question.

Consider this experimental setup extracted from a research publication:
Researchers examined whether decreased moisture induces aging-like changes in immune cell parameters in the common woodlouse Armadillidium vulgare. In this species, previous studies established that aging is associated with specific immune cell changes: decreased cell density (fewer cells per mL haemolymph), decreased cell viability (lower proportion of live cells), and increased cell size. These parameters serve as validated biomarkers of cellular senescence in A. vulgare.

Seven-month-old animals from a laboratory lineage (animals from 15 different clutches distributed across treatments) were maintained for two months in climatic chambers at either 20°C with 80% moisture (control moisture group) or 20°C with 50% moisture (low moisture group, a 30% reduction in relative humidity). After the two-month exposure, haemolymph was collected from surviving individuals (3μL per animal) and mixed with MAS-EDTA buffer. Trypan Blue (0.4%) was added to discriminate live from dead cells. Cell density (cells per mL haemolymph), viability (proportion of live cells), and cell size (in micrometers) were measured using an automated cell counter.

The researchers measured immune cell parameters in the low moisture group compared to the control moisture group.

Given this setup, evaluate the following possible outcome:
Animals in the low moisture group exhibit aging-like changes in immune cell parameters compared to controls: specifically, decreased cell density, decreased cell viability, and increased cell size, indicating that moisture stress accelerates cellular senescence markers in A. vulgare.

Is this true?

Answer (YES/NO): NO